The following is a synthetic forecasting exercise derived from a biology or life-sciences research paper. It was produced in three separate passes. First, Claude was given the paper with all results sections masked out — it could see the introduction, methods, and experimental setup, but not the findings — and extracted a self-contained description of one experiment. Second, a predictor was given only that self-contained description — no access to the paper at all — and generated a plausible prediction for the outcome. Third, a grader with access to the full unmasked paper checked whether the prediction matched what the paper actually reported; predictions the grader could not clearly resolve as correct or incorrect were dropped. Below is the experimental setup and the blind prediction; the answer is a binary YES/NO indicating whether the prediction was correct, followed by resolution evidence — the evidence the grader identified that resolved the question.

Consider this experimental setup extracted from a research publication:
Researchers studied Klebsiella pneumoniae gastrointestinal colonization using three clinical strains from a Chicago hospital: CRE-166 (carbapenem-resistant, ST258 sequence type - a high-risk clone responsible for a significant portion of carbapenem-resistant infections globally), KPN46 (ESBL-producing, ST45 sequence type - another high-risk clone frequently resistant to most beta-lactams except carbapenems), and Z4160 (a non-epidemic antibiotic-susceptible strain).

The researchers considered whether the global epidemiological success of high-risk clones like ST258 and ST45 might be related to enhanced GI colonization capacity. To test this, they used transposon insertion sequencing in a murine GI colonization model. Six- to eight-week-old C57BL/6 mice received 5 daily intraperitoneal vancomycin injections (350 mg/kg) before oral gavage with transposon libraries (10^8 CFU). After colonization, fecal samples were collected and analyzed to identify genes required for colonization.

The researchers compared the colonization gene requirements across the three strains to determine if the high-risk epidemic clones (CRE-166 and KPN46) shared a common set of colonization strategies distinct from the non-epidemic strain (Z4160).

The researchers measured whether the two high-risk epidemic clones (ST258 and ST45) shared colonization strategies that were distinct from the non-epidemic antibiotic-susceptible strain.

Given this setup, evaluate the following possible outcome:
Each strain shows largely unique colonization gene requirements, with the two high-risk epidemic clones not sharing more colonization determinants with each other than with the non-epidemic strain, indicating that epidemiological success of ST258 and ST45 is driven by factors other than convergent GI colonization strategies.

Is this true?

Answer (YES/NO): YES